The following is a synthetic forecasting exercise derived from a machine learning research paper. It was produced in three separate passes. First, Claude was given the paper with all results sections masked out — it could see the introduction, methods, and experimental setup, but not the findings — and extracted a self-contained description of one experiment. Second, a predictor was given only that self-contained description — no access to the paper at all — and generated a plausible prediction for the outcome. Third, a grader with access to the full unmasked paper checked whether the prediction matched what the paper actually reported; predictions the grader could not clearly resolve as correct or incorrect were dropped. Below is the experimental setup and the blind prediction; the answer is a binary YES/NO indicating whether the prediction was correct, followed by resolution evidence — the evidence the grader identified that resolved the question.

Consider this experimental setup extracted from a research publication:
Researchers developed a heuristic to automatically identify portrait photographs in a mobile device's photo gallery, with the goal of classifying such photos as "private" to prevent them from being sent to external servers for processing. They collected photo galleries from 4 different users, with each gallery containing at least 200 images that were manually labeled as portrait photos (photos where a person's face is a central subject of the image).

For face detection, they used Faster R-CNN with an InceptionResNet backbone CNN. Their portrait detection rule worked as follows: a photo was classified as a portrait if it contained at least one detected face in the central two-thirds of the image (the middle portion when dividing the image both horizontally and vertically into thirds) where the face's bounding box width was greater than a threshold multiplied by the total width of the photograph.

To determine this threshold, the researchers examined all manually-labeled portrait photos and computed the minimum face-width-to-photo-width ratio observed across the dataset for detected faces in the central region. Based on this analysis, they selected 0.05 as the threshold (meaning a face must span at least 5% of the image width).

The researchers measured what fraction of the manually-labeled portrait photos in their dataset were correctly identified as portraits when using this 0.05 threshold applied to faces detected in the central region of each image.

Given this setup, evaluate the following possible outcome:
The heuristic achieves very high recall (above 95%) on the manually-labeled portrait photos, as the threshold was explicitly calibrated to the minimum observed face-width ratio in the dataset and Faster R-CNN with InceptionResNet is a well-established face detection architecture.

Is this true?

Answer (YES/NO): YES